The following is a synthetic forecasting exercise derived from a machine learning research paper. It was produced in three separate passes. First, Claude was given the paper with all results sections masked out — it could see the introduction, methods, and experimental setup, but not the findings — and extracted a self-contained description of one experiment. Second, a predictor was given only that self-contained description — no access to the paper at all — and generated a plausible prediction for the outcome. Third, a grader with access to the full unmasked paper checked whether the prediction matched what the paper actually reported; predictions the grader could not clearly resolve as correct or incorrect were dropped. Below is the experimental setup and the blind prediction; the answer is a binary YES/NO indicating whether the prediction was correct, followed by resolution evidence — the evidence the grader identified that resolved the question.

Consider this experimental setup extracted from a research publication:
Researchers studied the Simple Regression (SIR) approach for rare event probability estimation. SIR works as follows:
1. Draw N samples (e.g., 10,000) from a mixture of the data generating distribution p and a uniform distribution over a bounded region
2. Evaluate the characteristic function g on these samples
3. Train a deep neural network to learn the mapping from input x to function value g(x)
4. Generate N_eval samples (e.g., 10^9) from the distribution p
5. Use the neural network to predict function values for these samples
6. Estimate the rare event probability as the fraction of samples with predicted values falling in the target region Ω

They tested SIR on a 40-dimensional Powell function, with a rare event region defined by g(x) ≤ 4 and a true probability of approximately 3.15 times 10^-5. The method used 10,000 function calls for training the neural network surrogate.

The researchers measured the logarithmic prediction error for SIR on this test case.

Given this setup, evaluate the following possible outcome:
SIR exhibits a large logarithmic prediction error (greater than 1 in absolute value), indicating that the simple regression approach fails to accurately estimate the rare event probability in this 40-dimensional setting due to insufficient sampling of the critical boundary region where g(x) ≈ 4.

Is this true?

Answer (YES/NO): YES